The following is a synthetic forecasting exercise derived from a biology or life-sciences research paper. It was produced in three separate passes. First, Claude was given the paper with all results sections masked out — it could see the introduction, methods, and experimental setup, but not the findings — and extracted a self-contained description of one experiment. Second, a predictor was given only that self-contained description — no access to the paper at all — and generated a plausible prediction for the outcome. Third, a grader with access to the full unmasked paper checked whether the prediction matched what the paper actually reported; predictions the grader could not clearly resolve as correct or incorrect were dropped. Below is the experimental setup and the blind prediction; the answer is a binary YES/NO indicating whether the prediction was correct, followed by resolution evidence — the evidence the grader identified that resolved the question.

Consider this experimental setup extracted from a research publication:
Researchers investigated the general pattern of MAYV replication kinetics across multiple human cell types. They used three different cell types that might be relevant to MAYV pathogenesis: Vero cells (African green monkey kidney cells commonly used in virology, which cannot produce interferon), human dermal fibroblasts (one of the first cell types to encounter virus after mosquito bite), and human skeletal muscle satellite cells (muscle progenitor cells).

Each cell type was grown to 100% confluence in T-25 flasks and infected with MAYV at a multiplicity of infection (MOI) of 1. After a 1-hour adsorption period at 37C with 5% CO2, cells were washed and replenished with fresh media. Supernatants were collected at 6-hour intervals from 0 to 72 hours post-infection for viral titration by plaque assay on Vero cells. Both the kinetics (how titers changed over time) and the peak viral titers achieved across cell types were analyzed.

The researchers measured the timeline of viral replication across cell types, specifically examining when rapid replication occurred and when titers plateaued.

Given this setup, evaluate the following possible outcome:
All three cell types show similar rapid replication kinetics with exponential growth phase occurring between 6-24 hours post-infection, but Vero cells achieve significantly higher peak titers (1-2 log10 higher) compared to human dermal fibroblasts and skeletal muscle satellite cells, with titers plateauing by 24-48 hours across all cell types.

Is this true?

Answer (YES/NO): NO